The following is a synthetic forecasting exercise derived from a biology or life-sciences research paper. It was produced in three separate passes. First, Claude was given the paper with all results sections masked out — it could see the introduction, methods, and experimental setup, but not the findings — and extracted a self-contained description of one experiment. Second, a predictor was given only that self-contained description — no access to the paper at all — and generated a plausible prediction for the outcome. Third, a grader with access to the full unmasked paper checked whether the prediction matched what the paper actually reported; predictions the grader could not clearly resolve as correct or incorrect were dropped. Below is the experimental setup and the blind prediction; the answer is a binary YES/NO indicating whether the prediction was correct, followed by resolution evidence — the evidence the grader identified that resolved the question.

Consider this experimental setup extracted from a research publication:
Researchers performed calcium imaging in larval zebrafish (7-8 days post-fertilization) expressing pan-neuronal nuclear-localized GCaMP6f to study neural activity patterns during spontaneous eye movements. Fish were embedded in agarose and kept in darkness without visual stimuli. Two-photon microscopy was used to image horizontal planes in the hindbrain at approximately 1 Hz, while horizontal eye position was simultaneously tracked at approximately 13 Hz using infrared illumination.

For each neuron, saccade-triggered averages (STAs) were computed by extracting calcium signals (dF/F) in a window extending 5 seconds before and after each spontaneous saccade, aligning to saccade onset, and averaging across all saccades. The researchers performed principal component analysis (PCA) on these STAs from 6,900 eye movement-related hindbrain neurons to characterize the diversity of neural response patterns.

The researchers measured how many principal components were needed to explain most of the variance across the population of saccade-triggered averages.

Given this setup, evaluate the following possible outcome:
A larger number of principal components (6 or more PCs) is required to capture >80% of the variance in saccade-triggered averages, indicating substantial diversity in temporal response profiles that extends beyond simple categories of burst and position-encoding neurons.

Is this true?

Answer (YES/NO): NO